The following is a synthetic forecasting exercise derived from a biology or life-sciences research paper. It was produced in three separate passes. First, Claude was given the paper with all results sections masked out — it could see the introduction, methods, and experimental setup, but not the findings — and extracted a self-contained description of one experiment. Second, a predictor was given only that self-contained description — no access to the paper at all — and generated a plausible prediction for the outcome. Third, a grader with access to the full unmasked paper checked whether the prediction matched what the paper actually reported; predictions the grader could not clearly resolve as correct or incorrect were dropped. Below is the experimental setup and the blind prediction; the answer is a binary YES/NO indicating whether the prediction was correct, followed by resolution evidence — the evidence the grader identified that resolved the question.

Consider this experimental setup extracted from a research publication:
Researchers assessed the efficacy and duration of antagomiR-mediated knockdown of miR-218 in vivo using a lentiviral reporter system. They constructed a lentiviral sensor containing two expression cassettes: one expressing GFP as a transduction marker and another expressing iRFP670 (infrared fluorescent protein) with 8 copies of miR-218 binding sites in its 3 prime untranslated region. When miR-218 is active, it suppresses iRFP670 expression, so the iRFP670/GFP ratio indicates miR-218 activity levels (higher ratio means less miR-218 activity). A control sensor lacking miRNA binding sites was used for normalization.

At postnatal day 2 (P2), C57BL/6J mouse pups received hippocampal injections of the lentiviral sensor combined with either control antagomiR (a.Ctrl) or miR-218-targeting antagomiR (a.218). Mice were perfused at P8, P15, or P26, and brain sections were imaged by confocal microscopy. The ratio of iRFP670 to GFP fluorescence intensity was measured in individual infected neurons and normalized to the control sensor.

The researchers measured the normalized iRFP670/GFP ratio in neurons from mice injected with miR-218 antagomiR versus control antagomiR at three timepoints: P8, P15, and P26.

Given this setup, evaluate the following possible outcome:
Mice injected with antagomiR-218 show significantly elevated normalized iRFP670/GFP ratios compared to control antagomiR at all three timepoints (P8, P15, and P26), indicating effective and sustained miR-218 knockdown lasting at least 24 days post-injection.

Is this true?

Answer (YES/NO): NO